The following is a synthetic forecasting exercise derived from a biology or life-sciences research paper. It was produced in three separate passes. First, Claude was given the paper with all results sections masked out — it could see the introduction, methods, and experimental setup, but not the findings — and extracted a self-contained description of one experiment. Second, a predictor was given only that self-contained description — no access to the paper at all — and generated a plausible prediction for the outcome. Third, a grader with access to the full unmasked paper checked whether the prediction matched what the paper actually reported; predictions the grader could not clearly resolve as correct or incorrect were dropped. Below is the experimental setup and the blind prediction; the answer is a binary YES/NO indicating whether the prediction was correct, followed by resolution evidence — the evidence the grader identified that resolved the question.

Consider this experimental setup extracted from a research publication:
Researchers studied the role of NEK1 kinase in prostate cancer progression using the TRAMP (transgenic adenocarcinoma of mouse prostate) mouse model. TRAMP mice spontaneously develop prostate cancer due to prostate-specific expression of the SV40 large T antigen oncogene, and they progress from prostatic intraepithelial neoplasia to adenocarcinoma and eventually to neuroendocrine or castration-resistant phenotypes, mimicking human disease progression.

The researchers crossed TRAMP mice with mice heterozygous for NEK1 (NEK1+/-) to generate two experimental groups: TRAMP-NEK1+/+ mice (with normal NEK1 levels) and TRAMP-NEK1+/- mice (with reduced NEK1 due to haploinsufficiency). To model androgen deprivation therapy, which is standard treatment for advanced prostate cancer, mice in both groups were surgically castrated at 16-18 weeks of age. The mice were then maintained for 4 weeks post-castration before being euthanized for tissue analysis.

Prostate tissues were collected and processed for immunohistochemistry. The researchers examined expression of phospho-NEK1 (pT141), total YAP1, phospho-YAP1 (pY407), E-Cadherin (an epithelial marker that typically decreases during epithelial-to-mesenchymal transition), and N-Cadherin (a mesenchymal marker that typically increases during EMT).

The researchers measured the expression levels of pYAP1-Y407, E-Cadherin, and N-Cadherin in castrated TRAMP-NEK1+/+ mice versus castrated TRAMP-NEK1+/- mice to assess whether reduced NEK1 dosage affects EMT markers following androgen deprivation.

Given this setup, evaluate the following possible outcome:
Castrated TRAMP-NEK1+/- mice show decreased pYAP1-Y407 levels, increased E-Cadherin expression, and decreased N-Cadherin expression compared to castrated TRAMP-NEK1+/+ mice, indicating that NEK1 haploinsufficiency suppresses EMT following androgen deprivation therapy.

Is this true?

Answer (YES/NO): NO